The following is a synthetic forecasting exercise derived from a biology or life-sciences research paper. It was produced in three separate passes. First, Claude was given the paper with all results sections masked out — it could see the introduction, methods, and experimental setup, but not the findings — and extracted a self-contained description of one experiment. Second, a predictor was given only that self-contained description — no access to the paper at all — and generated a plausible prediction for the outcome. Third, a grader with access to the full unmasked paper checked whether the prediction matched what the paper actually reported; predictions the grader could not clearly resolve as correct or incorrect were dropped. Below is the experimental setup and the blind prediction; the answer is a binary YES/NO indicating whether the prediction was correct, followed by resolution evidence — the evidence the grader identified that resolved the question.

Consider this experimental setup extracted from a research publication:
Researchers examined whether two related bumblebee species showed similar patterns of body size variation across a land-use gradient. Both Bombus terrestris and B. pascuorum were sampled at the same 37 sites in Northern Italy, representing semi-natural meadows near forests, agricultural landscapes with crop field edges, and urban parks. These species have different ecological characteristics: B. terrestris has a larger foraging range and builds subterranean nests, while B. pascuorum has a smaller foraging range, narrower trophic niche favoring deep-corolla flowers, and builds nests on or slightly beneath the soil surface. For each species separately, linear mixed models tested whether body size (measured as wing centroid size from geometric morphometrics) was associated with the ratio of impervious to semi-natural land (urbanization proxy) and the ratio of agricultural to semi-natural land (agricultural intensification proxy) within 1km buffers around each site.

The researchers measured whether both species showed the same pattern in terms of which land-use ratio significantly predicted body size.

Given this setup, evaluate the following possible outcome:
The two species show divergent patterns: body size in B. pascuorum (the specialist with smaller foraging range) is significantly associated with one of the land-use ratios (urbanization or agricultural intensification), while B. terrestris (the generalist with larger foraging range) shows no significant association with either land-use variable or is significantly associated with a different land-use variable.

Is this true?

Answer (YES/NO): YES